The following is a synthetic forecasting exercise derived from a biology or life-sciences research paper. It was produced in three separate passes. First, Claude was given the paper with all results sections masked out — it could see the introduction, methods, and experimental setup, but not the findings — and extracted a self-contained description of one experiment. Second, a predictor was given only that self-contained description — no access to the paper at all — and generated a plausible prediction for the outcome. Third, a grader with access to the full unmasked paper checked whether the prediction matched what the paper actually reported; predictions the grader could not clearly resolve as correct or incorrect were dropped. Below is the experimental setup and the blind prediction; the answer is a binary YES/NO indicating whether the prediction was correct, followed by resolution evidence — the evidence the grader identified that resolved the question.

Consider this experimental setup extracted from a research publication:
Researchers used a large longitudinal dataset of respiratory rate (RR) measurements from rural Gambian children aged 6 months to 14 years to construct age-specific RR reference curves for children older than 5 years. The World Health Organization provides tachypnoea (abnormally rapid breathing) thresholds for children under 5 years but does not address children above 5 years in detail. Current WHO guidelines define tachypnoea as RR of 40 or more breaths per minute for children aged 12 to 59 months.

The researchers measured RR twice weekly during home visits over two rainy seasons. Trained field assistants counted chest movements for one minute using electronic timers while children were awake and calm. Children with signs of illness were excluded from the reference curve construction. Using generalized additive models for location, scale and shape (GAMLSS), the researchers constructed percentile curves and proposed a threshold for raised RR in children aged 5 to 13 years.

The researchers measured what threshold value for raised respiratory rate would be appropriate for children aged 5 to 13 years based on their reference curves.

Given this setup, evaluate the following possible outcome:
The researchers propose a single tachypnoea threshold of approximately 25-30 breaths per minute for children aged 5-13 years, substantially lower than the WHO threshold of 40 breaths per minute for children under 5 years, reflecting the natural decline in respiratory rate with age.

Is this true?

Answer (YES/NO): YES